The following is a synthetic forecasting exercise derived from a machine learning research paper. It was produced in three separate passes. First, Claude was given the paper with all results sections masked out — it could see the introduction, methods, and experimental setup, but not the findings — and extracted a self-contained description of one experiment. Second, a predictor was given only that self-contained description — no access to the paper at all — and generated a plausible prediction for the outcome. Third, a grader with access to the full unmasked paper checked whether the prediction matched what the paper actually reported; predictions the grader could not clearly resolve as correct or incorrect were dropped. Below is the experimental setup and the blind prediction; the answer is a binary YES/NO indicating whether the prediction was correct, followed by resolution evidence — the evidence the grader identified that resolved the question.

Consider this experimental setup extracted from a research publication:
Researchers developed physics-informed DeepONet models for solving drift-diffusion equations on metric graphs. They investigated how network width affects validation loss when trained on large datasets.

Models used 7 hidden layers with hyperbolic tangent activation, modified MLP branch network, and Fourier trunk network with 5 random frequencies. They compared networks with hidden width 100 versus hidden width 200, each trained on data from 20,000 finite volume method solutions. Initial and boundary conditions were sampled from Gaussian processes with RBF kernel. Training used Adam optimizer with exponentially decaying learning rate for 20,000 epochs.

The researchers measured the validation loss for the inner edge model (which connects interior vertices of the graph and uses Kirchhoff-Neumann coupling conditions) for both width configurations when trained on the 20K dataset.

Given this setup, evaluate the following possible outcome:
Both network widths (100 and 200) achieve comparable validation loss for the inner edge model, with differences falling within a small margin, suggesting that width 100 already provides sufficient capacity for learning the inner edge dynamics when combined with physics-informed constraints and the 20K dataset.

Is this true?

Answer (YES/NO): NO